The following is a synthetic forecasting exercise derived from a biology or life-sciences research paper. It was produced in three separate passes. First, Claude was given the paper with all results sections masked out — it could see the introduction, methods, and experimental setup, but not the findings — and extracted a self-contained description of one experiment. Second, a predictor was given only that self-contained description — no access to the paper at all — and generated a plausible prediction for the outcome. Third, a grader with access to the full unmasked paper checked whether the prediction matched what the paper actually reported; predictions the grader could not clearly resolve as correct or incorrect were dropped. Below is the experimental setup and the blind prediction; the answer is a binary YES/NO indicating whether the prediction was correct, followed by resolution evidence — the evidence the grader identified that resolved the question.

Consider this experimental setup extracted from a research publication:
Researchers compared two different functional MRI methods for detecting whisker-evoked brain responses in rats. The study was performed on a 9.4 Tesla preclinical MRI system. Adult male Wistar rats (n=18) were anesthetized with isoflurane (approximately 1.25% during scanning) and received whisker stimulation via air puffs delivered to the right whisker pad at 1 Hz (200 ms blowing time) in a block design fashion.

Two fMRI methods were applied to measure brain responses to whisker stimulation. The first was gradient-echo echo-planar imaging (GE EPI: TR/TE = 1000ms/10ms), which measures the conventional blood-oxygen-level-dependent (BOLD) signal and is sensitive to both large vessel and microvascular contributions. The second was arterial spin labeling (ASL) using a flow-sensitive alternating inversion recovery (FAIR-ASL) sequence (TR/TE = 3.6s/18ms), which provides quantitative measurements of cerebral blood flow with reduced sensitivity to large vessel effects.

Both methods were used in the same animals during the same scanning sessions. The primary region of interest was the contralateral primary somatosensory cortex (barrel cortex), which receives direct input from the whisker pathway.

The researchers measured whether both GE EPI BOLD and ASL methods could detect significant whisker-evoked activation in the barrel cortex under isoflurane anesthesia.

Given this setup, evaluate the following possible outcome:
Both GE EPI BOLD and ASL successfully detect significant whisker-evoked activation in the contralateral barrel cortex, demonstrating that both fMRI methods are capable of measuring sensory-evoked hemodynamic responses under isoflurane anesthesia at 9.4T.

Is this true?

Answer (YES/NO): YES